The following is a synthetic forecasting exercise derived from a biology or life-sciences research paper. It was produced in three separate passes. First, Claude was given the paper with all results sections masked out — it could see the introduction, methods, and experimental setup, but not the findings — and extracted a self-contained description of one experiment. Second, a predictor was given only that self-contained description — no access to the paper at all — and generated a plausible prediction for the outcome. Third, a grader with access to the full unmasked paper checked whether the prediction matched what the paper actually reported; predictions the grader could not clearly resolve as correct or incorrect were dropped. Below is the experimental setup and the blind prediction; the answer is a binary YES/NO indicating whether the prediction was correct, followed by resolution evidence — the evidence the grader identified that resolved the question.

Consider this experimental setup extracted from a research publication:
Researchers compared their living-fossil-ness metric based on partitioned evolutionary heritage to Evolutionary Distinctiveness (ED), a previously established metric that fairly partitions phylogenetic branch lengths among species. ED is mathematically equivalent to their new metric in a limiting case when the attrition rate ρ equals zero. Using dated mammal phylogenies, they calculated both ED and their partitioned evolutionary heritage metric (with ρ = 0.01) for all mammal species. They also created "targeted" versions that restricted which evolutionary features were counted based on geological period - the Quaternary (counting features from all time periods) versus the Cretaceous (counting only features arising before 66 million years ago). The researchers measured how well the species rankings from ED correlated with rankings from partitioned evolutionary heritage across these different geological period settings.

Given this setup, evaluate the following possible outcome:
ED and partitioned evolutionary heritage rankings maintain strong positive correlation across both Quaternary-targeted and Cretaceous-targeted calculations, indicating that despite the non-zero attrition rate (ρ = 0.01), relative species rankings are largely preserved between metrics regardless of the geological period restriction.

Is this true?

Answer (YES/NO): NO